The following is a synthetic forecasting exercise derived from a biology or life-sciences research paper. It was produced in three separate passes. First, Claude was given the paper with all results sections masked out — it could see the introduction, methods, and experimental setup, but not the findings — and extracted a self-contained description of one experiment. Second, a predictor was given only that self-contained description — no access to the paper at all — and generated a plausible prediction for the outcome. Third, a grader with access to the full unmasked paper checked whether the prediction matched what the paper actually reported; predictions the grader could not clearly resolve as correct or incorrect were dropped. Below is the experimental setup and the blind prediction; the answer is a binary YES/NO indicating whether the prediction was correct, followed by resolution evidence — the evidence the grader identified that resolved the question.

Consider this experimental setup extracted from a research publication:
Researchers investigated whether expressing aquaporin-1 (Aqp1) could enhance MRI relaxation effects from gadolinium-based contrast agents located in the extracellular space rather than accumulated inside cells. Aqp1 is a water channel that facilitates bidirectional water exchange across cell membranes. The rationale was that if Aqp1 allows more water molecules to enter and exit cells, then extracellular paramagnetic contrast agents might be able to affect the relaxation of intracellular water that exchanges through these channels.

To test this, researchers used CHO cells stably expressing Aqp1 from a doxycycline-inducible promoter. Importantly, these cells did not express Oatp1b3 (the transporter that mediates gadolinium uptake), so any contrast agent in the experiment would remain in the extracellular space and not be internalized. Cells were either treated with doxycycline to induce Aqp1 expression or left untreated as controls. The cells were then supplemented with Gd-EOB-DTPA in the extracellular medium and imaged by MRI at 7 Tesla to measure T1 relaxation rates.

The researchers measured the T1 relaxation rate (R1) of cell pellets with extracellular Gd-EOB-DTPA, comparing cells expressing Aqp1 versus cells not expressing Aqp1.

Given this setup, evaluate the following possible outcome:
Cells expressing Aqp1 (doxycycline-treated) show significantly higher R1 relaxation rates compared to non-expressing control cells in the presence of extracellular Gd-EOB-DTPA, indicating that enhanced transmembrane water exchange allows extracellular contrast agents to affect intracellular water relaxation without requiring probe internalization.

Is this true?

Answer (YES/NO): YES